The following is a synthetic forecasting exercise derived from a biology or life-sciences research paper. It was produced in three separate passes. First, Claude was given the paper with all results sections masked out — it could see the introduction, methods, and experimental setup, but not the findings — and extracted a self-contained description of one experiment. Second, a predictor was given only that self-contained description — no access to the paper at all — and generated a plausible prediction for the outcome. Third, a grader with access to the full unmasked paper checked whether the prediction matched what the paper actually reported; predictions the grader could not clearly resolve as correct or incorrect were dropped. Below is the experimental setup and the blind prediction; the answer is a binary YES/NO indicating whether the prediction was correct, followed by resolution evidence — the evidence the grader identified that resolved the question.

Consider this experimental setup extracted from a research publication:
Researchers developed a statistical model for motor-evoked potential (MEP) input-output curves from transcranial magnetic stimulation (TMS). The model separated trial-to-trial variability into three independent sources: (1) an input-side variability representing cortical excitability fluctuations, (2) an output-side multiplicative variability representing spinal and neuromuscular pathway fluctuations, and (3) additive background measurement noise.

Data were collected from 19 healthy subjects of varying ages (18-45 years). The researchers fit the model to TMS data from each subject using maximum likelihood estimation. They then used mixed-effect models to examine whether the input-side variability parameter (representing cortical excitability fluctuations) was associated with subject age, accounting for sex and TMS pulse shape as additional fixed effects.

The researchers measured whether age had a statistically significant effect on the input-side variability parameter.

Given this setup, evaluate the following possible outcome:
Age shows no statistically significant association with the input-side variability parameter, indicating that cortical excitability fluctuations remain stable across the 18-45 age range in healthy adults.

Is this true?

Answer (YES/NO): YES